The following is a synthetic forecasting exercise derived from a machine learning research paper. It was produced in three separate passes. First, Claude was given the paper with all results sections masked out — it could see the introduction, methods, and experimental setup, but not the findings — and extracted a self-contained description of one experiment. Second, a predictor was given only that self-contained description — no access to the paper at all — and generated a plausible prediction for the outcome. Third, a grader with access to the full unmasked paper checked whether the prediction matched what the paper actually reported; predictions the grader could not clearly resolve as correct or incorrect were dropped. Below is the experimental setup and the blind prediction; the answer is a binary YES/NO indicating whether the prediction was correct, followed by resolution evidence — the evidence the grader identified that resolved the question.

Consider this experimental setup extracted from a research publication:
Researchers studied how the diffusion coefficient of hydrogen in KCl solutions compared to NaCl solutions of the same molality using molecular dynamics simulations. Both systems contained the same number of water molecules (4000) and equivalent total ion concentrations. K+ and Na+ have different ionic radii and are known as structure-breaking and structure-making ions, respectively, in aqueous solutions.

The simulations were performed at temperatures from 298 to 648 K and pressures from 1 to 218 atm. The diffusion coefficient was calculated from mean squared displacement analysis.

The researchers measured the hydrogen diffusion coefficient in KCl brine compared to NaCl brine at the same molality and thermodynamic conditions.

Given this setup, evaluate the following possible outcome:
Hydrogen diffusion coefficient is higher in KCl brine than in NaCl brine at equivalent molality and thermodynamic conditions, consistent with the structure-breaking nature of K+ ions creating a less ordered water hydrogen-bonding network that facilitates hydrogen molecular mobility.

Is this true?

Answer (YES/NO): YES